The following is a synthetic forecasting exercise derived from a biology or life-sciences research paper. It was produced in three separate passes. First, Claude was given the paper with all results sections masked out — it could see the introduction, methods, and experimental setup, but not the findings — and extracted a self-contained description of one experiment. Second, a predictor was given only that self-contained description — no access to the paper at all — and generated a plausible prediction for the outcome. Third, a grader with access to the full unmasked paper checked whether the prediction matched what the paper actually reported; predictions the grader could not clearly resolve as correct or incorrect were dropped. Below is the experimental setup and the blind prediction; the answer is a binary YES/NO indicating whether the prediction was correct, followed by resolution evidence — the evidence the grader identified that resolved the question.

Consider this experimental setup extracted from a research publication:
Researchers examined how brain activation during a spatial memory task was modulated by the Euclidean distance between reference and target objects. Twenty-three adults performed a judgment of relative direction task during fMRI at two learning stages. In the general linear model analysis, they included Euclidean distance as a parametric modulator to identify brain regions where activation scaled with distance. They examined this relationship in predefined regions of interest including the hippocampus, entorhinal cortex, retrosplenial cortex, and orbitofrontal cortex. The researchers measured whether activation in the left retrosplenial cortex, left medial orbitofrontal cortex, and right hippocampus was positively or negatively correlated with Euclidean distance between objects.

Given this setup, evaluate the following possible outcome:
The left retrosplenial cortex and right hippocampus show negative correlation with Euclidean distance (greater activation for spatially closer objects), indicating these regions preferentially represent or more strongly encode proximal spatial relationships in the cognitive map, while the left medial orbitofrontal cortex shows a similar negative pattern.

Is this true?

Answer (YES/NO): NO